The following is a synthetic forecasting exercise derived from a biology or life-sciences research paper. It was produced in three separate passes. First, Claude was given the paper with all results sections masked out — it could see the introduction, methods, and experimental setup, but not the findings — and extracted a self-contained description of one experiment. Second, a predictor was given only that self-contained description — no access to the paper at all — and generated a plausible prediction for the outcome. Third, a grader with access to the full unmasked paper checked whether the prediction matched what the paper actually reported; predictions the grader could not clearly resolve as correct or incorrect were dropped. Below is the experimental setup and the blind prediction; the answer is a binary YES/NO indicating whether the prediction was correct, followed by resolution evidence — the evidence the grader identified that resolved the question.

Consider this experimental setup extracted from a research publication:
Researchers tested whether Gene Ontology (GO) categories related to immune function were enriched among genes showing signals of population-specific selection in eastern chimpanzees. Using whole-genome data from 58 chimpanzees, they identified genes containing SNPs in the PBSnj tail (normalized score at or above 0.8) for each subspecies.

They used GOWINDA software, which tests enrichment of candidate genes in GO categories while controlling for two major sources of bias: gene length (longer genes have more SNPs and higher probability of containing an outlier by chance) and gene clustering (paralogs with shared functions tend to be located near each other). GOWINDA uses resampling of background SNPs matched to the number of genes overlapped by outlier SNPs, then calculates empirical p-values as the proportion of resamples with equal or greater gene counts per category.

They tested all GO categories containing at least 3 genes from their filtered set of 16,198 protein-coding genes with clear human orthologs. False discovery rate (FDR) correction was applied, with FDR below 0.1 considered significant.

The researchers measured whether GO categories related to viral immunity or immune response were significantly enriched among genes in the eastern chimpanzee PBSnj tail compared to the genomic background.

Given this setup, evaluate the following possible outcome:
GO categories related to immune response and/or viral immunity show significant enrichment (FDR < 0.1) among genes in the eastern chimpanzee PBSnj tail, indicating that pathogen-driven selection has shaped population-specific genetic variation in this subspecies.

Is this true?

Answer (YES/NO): YES